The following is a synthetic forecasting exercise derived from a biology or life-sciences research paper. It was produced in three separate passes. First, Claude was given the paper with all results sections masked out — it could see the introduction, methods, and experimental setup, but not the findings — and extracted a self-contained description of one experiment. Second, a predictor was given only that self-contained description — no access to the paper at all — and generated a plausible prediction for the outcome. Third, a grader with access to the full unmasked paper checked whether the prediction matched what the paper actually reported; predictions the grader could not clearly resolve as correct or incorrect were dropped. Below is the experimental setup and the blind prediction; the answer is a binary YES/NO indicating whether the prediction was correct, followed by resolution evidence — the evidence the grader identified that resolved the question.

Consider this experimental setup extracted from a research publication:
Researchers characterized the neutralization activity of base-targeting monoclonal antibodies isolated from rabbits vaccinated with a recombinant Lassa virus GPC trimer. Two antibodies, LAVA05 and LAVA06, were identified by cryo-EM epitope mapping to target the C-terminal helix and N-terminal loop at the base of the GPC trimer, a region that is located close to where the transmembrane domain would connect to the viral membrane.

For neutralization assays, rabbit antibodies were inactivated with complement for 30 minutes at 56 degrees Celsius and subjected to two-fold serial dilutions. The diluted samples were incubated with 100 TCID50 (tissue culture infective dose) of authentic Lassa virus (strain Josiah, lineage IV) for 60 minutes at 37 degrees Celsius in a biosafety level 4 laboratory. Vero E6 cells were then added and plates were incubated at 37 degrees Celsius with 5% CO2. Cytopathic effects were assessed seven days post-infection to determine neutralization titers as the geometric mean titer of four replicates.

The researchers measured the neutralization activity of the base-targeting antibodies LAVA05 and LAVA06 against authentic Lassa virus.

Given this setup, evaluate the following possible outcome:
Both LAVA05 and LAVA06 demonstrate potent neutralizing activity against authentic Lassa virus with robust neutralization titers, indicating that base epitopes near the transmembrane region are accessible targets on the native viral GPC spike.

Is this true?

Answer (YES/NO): NO